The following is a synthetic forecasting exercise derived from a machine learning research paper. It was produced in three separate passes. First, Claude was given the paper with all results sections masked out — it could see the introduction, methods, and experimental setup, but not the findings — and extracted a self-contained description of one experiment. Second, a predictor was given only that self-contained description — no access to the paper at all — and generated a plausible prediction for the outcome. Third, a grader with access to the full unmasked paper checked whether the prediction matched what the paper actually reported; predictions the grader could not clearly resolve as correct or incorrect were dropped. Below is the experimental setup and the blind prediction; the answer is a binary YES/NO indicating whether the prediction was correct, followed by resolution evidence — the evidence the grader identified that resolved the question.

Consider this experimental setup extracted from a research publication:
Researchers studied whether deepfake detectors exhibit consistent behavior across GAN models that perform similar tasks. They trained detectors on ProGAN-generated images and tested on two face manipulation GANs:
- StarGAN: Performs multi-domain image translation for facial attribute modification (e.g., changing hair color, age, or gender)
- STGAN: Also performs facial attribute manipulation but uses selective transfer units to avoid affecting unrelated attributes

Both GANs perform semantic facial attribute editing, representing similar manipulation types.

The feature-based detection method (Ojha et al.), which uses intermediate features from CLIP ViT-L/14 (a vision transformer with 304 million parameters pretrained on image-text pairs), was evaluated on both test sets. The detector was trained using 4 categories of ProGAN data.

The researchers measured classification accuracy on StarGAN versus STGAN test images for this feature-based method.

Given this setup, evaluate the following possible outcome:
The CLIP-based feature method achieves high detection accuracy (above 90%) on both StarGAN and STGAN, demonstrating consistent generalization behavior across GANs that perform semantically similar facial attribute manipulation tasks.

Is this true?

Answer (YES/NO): NO